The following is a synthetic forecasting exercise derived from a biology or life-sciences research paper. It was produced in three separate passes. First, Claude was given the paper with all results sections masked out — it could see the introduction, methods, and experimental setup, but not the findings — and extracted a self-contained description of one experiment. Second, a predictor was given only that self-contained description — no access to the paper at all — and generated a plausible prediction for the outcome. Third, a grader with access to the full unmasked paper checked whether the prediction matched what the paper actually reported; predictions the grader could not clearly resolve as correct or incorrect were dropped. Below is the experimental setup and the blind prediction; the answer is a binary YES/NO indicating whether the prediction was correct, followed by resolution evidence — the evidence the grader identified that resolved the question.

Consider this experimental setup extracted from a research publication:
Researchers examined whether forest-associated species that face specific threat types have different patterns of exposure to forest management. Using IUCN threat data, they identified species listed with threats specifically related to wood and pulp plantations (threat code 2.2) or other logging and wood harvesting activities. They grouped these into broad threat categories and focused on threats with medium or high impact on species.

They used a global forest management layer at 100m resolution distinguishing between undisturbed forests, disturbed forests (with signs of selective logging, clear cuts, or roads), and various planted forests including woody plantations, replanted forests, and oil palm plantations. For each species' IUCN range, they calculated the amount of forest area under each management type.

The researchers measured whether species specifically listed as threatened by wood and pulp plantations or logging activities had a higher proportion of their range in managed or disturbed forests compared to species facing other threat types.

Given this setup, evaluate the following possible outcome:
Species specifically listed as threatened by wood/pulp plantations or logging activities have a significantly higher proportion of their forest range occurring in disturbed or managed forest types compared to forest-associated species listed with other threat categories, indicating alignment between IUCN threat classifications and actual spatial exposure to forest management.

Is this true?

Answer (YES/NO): NO